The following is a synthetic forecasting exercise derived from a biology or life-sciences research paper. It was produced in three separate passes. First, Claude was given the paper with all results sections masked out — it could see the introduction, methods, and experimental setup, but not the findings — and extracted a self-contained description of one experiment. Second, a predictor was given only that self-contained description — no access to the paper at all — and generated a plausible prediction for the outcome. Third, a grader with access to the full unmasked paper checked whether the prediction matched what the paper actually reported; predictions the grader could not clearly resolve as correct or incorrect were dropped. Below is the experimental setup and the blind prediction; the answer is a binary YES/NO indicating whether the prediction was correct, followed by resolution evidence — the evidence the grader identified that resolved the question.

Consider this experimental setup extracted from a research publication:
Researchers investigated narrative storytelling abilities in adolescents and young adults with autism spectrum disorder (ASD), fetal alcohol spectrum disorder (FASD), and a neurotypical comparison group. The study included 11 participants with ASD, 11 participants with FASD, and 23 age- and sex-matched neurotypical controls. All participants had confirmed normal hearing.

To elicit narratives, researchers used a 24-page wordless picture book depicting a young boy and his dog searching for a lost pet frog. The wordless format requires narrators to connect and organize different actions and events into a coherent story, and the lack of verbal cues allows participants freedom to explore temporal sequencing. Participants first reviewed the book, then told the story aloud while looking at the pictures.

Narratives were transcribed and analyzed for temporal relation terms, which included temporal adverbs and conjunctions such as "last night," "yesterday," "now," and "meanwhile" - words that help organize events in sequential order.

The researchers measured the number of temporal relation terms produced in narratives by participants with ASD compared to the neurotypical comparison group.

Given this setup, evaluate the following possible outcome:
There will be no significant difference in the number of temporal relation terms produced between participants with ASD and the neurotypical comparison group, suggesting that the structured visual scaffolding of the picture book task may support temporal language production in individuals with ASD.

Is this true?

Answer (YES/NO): YES